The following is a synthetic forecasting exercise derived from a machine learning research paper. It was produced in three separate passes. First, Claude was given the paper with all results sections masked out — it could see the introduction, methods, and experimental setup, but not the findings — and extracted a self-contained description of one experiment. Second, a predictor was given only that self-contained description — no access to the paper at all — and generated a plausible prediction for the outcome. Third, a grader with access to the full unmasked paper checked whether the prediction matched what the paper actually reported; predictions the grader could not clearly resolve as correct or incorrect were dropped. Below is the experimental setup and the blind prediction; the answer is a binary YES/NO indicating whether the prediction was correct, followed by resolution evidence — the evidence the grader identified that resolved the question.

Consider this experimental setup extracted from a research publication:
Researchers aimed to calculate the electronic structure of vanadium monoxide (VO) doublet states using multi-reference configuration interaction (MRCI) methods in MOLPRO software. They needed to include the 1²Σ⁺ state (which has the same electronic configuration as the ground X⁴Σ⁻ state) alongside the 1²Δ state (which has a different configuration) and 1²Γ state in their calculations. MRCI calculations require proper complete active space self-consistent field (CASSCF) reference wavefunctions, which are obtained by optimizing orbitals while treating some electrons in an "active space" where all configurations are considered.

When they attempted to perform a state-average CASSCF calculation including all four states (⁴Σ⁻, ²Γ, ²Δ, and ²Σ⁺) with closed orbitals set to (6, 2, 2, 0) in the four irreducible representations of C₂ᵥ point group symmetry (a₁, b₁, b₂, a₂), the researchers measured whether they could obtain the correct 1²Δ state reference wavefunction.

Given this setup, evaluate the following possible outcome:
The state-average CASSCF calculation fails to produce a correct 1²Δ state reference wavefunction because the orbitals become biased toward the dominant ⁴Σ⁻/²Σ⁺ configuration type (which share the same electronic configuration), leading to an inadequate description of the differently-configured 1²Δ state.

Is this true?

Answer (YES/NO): YES